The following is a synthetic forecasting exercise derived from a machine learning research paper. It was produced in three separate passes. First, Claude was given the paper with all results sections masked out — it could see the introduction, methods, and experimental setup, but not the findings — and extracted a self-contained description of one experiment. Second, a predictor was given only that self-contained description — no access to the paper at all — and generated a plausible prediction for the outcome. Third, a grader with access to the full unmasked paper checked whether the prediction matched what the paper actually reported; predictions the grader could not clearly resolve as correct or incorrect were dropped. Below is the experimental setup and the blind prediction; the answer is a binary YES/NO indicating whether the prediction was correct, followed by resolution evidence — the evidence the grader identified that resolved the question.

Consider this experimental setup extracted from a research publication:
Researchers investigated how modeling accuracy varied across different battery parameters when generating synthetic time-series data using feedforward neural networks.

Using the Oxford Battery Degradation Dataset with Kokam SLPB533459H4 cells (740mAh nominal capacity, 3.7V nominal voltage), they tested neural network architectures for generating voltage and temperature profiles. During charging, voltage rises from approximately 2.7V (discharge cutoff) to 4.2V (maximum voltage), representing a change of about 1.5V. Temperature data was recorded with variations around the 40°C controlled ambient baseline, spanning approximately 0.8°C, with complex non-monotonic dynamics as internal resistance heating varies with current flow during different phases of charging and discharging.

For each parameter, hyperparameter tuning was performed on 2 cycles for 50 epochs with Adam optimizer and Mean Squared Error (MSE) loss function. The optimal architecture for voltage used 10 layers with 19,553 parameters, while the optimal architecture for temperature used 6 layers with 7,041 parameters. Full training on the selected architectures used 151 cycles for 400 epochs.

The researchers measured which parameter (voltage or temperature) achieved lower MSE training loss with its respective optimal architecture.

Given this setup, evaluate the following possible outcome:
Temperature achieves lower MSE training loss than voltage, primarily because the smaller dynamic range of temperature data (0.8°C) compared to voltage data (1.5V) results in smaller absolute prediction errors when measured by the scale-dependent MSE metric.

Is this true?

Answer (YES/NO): NO